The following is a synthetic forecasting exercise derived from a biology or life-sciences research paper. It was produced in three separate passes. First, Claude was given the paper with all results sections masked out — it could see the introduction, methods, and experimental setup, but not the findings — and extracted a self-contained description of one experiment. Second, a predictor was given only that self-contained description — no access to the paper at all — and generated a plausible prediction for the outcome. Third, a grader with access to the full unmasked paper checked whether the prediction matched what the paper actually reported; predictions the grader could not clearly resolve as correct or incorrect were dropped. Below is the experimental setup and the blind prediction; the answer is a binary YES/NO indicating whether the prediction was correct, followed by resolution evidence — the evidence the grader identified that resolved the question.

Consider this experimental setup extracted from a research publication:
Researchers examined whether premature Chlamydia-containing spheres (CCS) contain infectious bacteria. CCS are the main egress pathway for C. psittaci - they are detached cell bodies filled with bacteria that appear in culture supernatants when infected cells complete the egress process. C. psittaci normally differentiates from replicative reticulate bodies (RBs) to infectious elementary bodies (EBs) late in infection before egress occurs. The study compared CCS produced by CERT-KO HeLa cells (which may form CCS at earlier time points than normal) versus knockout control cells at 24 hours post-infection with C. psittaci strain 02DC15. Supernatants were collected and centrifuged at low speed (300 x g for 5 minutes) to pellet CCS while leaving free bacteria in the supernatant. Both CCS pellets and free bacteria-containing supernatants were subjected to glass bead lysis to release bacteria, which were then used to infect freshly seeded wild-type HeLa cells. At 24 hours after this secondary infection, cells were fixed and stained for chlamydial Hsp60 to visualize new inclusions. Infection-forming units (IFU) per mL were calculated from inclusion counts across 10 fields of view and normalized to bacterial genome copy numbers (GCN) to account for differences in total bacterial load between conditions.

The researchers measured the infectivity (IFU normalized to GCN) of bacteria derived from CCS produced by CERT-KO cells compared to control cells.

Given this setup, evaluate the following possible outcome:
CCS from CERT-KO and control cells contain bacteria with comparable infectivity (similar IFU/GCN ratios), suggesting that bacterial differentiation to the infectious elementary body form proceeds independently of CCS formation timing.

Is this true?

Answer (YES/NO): YES